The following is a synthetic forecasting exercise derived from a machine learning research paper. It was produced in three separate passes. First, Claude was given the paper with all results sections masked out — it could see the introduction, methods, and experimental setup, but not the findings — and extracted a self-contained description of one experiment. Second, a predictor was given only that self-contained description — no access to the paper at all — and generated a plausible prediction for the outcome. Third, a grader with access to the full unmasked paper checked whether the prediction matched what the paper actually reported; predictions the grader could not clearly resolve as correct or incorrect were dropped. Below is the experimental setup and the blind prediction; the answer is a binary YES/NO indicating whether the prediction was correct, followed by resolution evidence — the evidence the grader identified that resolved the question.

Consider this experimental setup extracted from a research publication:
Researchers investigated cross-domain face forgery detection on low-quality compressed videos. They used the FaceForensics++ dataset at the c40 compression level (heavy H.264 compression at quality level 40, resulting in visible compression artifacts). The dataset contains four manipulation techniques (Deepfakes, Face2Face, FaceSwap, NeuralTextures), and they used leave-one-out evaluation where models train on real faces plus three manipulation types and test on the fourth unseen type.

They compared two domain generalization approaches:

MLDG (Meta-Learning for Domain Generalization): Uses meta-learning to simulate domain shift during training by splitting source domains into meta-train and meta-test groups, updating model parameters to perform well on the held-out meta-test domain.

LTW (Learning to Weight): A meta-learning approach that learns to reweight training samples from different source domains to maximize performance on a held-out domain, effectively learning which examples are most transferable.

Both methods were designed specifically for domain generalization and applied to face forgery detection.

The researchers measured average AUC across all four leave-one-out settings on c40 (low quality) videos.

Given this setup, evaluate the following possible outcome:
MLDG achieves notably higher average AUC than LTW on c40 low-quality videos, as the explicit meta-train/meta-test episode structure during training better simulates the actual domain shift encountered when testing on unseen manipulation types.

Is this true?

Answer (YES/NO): NO